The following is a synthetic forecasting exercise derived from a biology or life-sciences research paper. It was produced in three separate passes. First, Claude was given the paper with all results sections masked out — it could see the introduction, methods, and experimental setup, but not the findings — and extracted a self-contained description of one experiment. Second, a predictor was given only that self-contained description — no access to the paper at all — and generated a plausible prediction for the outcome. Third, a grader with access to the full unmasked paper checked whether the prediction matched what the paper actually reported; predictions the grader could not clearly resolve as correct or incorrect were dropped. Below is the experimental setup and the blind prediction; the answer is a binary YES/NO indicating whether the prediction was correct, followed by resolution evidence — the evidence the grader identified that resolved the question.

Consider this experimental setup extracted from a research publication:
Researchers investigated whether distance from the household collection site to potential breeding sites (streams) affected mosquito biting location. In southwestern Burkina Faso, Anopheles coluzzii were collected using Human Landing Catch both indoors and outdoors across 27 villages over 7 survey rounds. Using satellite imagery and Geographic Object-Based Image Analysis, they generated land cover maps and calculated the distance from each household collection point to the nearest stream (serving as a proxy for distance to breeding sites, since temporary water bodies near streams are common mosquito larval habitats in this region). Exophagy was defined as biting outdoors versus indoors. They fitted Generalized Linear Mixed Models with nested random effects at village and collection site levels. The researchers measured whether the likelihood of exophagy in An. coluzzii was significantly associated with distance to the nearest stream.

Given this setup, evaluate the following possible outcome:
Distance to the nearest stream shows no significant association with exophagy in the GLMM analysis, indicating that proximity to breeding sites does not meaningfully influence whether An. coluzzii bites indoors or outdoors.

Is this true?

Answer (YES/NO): NO